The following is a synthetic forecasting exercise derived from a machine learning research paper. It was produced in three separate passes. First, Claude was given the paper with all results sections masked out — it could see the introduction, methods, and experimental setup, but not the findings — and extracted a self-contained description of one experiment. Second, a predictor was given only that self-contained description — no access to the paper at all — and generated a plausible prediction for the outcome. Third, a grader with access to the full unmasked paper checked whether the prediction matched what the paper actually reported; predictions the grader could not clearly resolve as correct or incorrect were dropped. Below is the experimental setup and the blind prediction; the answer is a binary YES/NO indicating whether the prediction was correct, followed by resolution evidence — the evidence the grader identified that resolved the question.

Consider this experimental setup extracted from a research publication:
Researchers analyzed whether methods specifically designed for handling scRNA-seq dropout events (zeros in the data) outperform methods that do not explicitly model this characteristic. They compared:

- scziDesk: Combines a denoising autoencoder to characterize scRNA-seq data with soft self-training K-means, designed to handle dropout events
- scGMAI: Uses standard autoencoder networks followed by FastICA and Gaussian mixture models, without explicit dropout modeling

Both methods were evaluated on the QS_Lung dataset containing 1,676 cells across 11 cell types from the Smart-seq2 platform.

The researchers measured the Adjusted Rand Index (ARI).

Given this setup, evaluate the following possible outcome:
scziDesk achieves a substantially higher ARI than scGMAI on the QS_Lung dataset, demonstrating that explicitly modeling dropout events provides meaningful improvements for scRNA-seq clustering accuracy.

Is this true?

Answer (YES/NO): YES